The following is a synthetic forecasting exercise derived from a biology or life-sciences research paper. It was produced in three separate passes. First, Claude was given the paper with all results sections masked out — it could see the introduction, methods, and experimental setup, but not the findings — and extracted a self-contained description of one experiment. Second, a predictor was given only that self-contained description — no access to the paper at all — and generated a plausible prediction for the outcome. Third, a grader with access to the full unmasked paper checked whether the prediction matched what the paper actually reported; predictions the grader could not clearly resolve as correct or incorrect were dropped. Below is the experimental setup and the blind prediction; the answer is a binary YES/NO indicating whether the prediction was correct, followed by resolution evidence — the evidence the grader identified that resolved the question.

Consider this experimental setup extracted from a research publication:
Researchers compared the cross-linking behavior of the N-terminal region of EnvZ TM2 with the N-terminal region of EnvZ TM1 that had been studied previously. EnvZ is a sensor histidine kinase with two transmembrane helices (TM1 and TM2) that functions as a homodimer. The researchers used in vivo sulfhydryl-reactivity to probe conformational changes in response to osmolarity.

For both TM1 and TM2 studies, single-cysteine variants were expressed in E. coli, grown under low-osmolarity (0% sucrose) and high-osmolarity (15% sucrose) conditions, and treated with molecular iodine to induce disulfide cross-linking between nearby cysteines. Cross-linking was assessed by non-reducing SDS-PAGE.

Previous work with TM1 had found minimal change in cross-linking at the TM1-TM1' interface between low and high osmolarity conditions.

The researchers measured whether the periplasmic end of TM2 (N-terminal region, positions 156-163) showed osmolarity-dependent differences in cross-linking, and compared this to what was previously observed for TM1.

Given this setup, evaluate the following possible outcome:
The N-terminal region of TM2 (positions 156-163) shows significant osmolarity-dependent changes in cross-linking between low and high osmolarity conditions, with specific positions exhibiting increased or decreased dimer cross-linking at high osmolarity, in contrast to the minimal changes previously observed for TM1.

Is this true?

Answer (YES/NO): YES